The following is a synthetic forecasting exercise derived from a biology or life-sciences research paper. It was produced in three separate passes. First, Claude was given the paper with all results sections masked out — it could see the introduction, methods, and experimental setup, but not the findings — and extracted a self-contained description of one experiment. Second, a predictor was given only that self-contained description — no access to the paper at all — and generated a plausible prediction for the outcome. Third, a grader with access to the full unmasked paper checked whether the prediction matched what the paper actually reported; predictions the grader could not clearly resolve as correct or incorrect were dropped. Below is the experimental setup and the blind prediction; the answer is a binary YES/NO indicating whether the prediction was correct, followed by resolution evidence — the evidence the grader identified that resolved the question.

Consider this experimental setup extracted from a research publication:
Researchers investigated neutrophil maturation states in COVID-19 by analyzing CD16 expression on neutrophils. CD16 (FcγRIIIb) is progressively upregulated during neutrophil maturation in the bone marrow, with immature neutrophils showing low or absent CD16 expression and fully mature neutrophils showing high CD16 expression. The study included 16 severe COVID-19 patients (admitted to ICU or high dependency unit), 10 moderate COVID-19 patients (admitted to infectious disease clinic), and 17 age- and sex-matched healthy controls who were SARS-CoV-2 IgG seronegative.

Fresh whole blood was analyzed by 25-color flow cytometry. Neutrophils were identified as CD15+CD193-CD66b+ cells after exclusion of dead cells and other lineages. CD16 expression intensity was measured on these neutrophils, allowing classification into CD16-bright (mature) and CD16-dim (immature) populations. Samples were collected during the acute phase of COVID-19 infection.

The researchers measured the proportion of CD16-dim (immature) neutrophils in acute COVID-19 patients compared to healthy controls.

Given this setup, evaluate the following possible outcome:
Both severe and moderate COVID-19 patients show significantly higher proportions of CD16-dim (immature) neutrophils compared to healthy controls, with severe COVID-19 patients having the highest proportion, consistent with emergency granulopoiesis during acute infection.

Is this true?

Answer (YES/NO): YES